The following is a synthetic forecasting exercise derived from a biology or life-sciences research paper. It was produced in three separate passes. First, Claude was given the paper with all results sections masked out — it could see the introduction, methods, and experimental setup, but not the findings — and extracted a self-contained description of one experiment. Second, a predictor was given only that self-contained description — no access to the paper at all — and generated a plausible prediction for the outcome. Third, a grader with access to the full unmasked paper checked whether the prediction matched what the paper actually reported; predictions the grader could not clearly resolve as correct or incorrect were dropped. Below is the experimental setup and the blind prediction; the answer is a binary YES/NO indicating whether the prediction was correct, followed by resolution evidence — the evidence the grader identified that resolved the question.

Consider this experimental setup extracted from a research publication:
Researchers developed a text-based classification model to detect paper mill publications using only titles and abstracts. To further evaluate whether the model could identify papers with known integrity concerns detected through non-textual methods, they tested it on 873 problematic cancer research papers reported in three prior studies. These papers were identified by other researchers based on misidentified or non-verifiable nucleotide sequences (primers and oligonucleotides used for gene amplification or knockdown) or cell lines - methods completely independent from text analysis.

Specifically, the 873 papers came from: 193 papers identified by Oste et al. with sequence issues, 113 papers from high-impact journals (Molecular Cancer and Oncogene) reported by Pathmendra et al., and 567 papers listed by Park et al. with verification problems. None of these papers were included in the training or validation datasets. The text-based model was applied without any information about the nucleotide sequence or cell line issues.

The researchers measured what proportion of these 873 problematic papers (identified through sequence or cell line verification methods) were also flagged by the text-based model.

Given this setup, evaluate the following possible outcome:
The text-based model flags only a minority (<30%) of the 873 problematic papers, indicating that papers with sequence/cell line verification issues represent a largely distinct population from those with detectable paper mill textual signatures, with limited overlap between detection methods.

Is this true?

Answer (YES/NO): NO